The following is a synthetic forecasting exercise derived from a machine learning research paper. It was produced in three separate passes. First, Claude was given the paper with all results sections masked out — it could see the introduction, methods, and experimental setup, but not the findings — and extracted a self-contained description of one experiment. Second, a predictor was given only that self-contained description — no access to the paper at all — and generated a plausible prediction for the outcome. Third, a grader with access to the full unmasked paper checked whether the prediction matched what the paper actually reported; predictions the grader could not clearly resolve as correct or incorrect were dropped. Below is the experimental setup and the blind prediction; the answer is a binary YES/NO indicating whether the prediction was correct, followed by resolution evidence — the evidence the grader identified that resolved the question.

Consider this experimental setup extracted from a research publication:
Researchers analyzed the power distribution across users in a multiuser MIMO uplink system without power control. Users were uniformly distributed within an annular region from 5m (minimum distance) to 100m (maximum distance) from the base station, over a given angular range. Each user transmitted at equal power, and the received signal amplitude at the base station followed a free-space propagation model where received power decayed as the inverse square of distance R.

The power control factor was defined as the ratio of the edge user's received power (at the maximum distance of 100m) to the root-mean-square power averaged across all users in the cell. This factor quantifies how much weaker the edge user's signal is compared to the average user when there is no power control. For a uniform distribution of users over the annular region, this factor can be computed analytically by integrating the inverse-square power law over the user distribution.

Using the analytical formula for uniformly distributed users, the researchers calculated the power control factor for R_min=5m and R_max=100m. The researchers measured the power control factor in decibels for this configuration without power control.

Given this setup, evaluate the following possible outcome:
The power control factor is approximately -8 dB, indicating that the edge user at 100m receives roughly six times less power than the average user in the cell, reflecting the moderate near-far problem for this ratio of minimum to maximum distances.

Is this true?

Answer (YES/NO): YES